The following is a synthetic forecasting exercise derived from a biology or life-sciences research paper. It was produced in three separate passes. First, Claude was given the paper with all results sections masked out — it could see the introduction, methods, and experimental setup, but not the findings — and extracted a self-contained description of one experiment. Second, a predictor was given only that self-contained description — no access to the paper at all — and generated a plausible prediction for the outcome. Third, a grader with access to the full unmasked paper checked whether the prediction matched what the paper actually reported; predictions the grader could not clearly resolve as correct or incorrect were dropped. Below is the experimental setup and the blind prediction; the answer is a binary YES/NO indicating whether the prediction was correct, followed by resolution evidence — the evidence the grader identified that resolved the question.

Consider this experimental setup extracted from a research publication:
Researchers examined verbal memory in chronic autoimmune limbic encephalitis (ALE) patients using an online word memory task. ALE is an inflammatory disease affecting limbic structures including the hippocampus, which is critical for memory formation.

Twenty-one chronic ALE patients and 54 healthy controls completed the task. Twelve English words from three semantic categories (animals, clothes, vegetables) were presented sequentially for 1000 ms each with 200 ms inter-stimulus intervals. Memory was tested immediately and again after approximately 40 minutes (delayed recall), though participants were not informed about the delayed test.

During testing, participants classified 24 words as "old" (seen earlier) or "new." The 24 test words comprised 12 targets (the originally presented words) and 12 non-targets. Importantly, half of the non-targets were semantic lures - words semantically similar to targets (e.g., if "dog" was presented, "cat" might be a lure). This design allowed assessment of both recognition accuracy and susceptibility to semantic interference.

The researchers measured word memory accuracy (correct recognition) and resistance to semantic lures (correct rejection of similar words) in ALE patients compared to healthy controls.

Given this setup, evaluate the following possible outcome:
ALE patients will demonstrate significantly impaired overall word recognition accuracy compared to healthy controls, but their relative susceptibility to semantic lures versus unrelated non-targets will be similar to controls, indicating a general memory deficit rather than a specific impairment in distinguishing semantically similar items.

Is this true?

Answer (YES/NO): NO